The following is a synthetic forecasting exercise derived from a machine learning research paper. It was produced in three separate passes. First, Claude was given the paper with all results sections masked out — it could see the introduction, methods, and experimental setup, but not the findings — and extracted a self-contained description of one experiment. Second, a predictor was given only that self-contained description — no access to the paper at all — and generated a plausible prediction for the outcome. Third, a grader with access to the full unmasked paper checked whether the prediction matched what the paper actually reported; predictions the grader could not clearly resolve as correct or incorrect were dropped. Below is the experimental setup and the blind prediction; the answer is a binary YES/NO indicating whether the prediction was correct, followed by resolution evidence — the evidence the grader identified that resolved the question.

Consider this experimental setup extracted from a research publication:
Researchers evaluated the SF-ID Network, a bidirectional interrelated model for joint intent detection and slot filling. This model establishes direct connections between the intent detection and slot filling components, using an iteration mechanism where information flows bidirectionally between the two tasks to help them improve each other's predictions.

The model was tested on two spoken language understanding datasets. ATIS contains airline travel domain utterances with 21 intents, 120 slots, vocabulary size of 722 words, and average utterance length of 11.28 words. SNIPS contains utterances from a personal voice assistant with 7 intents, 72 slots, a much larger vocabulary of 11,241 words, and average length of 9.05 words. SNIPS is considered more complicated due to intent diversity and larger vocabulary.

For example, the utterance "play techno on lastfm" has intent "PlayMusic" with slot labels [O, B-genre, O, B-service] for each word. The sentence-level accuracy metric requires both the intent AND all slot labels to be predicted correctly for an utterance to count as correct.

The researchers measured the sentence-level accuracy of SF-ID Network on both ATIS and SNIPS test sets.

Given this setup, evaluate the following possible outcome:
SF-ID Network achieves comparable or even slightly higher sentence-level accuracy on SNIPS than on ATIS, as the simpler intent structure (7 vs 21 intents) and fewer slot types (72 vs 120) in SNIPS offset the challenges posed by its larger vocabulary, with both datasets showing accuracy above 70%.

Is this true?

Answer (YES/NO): NO